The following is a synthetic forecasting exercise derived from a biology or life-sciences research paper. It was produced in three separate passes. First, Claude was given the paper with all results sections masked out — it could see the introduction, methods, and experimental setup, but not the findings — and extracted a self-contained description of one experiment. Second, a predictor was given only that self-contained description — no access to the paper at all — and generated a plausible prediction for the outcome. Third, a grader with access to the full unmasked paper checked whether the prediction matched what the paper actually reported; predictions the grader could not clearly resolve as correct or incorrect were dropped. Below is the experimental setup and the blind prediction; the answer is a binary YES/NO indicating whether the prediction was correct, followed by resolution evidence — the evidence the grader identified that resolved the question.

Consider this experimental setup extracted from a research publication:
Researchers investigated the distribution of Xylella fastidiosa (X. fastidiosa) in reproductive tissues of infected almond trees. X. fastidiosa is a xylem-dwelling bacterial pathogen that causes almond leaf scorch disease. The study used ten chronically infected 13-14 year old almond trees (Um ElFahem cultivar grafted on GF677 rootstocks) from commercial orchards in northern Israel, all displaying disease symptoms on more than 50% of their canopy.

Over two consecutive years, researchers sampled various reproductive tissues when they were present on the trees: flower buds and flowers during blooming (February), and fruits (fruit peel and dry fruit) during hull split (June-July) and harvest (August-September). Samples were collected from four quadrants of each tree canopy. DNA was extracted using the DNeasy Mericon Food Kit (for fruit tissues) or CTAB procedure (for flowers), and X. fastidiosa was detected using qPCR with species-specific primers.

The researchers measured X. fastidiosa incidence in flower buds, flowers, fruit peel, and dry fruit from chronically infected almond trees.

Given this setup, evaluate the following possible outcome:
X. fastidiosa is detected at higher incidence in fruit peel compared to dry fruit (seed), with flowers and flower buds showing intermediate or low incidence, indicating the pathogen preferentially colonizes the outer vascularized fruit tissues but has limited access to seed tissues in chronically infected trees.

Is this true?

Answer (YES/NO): NO